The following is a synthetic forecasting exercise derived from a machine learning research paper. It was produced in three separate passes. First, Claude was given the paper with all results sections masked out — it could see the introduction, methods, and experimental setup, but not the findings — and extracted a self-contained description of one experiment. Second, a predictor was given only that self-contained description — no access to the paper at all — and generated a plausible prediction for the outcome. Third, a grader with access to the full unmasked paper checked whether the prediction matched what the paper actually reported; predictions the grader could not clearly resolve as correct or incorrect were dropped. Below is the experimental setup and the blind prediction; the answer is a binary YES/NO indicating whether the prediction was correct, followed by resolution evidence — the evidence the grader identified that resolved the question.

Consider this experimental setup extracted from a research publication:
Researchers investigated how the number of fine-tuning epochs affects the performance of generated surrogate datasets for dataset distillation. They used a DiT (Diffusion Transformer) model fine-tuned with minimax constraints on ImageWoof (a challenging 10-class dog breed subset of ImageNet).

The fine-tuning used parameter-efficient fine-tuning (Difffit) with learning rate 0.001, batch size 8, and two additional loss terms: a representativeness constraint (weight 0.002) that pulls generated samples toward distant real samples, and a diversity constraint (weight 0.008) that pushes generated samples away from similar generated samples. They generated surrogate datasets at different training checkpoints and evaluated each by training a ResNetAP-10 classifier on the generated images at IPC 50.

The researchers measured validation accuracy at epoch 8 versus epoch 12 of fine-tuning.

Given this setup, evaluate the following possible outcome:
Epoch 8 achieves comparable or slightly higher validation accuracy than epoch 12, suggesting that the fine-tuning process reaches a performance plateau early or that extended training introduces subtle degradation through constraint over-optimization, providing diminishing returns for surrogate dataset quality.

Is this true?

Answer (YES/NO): YES